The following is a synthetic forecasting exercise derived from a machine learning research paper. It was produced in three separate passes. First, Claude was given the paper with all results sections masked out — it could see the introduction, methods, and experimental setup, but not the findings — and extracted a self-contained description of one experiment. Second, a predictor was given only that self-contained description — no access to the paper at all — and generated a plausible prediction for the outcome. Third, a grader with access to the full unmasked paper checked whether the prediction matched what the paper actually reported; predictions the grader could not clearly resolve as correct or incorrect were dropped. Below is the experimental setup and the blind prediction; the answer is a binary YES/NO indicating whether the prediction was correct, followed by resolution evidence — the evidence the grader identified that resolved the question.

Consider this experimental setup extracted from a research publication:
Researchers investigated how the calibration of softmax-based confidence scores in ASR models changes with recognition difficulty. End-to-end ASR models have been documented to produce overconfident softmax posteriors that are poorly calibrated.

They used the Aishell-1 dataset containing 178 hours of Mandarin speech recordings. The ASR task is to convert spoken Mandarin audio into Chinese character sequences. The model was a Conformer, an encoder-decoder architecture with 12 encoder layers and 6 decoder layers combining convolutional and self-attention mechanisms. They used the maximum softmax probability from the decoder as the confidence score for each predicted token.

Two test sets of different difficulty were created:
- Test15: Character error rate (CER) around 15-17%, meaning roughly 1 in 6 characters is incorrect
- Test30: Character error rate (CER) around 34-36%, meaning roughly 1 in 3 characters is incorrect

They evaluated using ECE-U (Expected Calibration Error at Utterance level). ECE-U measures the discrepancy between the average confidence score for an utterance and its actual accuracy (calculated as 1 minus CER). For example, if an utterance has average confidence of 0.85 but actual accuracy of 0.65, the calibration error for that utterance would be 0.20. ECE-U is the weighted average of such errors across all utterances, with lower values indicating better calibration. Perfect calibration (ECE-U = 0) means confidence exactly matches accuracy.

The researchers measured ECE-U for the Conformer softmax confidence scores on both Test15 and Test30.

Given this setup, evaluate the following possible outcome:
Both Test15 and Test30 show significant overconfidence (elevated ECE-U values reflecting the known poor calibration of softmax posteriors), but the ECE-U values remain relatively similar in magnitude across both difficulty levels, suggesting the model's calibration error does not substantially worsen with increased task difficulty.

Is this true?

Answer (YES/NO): NO